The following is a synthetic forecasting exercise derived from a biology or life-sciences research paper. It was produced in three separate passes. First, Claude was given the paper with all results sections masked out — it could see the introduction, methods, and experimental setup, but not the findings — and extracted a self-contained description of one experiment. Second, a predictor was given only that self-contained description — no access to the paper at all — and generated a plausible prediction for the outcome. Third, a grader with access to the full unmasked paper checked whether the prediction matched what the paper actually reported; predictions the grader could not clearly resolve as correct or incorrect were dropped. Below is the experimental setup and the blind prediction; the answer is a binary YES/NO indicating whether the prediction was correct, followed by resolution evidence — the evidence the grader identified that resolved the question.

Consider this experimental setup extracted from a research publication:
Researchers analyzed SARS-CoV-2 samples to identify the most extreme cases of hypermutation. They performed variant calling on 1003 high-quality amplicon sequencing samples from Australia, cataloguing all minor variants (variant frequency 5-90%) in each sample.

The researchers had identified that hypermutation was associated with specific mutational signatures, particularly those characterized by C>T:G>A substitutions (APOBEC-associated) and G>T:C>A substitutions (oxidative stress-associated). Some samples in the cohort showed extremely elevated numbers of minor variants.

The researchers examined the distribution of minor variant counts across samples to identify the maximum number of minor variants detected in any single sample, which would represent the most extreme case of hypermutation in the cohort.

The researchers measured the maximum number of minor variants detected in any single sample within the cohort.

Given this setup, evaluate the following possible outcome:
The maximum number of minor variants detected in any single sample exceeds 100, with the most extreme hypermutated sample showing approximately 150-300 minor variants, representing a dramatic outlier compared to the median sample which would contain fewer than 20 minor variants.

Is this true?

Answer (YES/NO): NO